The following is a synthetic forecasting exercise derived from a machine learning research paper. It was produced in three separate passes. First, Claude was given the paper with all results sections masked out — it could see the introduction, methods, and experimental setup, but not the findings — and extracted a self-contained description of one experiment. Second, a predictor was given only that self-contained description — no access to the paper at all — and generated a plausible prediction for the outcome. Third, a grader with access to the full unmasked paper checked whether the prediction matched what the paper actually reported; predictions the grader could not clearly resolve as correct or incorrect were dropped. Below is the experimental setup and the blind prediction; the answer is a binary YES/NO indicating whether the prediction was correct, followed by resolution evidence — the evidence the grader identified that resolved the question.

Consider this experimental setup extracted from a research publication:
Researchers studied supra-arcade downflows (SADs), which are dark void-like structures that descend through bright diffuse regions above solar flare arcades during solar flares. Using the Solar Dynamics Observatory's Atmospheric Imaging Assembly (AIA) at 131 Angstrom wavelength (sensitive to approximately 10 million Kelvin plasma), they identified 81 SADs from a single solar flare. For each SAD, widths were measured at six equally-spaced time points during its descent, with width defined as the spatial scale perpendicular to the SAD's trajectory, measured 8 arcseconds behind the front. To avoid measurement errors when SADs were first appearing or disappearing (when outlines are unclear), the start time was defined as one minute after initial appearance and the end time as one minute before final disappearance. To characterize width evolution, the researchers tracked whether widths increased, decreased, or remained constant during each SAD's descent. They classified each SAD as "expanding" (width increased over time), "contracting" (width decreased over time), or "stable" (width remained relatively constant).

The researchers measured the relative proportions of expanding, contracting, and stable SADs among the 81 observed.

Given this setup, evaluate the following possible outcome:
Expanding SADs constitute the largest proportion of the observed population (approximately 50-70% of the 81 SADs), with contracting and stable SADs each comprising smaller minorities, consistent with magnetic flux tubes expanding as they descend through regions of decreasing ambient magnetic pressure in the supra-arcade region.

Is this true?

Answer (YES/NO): NO